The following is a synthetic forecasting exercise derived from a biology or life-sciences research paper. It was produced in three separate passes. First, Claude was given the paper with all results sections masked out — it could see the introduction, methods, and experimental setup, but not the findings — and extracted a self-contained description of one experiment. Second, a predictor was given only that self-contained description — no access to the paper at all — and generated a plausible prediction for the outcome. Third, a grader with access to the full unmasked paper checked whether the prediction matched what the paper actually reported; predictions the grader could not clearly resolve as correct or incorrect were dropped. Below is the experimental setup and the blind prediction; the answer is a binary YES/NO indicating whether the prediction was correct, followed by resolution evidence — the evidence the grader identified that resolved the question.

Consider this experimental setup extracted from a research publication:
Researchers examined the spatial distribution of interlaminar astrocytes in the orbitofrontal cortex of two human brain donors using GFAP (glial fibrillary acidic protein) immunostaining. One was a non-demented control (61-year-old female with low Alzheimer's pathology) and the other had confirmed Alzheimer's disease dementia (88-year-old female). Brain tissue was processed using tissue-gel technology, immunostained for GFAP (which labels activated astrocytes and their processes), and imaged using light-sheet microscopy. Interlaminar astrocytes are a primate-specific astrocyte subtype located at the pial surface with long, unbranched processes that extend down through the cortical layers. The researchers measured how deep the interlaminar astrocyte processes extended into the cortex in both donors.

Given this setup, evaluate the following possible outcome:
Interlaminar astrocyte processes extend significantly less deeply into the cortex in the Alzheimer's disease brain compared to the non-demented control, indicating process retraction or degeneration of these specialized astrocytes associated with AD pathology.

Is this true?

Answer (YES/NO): YES